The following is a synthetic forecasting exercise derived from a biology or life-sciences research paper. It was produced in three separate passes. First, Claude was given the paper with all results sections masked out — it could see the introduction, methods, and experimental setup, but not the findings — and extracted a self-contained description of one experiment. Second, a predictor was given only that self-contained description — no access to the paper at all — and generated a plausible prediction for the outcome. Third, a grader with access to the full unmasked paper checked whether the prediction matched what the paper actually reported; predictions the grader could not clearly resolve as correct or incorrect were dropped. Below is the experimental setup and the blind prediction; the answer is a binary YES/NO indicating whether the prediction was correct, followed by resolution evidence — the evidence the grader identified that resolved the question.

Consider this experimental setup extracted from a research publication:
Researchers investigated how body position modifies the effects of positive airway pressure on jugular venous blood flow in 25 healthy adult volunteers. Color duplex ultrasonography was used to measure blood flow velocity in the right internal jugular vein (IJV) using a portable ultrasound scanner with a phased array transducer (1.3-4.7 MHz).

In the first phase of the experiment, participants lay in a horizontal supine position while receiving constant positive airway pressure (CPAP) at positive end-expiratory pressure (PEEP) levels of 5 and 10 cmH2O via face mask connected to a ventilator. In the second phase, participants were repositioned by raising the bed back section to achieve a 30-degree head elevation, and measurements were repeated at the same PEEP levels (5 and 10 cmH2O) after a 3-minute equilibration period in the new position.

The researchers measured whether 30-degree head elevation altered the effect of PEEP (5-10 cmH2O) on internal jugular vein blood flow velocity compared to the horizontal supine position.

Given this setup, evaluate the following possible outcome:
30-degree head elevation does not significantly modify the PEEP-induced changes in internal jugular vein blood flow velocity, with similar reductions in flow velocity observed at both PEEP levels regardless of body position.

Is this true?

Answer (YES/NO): NO